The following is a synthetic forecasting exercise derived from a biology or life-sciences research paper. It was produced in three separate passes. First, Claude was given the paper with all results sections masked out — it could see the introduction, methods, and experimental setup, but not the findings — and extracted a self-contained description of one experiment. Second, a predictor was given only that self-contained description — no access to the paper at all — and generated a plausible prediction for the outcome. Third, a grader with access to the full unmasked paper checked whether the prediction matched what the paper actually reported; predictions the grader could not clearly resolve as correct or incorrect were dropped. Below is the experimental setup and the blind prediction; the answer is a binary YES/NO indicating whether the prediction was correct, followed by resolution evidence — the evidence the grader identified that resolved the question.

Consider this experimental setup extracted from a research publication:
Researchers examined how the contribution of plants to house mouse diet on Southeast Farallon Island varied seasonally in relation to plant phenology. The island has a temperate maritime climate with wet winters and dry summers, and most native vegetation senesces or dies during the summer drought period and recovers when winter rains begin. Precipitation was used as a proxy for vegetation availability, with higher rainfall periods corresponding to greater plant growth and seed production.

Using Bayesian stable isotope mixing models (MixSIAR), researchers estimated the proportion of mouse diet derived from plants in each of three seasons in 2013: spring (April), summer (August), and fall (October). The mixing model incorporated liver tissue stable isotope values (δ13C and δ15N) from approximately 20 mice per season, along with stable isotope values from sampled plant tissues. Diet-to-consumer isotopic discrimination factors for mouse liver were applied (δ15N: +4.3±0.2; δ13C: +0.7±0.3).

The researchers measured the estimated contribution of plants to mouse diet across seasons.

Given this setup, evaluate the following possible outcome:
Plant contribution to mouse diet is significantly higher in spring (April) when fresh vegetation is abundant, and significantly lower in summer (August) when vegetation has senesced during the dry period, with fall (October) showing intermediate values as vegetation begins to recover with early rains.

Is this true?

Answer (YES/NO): NO